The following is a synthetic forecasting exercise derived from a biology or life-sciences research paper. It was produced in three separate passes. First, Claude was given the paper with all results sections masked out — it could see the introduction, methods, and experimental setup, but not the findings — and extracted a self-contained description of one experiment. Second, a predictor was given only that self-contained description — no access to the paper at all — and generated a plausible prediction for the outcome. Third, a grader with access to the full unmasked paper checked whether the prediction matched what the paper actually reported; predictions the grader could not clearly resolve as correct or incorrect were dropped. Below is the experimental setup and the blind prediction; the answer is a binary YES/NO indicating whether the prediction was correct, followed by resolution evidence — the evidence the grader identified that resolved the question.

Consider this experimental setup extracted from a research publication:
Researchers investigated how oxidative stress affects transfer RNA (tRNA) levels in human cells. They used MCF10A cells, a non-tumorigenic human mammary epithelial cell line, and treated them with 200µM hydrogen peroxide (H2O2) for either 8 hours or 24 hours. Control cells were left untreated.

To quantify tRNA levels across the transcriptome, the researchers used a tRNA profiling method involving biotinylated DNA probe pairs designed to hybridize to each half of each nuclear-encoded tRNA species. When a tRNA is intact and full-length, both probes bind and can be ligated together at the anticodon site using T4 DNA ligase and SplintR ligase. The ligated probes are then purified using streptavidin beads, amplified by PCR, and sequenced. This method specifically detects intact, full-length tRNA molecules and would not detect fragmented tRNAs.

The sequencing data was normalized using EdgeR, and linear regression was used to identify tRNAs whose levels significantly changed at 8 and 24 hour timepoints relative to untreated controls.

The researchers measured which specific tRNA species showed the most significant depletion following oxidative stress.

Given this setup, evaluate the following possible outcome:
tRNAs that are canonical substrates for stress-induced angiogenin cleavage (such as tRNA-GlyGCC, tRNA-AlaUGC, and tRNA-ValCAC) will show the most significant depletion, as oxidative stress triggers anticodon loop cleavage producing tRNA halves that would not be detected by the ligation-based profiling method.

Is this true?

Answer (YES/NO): NO